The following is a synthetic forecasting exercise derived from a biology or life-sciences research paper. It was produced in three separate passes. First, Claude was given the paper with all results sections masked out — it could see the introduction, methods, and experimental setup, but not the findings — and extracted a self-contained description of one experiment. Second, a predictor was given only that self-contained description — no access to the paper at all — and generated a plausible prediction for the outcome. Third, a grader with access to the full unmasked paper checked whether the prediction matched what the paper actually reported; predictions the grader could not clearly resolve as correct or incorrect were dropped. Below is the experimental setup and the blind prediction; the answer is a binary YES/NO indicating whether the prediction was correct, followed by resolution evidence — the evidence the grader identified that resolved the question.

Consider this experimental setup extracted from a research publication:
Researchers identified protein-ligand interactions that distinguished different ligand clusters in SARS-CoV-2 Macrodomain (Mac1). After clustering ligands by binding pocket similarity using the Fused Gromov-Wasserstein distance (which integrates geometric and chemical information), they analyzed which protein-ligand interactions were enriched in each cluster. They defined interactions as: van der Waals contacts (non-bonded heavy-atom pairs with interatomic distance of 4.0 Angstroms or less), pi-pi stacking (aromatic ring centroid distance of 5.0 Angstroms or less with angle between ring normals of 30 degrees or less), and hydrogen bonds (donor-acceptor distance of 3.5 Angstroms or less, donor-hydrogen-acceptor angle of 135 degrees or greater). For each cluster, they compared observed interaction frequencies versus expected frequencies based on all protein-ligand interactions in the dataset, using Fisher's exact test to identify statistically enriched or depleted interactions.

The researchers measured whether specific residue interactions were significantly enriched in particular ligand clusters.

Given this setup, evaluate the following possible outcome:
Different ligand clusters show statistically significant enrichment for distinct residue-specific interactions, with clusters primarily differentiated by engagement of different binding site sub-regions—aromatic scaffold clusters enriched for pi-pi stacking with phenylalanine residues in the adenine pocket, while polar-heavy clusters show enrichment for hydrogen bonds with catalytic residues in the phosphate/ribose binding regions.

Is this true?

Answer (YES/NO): NO